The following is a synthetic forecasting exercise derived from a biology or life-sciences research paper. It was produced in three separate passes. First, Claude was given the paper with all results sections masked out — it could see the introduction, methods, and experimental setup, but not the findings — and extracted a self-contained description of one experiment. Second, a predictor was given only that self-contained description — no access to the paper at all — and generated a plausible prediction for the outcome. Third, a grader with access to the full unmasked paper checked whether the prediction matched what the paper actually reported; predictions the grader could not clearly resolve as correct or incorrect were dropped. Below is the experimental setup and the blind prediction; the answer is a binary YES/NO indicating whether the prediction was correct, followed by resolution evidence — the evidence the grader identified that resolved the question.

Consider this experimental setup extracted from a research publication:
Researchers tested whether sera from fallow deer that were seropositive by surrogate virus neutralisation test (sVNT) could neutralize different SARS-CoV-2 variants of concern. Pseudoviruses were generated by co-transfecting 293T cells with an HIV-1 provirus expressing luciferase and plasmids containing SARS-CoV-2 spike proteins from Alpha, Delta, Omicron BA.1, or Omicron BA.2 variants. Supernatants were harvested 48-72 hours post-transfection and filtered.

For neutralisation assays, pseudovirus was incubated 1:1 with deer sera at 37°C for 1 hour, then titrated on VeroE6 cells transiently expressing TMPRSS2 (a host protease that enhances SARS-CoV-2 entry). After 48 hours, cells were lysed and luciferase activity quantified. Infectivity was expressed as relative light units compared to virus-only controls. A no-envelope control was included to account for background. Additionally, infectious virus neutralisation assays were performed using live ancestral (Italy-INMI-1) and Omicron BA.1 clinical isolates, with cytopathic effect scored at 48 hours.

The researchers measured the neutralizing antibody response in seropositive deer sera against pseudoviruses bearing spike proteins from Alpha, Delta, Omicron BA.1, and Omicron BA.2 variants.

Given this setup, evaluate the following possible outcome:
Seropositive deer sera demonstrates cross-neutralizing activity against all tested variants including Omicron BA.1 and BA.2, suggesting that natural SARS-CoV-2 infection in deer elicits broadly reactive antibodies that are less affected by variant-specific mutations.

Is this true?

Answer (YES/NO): YES